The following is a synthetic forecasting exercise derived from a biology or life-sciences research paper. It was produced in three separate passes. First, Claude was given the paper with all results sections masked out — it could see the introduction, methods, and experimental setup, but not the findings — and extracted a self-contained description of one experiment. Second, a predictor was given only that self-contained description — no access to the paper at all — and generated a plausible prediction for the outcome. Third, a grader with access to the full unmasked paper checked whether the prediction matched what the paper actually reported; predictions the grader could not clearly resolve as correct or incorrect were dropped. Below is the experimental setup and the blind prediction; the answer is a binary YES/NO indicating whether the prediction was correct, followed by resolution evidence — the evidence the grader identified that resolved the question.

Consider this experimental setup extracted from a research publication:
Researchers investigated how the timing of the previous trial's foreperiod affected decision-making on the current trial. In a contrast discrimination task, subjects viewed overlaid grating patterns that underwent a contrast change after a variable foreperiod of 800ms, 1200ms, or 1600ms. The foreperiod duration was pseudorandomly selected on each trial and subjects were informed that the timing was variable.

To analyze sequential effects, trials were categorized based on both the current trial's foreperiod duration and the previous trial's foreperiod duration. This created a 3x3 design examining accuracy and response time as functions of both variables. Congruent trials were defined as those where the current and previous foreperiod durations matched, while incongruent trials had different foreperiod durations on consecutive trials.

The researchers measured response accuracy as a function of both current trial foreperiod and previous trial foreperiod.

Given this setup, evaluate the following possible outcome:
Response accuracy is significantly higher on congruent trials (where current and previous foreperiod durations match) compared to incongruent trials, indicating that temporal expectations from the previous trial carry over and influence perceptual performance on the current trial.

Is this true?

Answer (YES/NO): YES